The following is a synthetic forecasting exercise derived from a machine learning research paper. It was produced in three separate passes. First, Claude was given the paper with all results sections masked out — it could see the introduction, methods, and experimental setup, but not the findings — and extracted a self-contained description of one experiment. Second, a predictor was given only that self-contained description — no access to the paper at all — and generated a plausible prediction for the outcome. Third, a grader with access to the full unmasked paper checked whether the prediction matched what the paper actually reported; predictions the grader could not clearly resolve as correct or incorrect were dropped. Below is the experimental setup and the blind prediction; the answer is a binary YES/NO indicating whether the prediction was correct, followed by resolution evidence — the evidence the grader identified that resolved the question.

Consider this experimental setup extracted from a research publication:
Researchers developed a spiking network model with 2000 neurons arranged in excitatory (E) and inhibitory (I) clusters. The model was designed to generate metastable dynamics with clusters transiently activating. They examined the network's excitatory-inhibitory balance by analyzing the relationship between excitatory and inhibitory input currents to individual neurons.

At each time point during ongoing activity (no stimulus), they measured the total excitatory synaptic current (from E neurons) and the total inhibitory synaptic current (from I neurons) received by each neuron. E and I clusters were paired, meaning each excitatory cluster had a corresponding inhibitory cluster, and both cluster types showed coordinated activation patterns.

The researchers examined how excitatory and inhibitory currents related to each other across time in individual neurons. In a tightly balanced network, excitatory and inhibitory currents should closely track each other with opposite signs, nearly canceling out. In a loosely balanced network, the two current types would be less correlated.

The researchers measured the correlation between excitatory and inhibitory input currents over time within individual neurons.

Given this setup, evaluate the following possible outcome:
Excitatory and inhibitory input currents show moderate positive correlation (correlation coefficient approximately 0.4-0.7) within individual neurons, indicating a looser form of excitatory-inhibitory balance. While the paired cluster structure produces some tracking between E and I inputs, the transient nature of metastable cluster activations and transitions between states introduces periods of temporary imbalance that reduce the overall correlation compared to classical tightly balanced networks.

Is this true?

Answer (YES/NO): NO